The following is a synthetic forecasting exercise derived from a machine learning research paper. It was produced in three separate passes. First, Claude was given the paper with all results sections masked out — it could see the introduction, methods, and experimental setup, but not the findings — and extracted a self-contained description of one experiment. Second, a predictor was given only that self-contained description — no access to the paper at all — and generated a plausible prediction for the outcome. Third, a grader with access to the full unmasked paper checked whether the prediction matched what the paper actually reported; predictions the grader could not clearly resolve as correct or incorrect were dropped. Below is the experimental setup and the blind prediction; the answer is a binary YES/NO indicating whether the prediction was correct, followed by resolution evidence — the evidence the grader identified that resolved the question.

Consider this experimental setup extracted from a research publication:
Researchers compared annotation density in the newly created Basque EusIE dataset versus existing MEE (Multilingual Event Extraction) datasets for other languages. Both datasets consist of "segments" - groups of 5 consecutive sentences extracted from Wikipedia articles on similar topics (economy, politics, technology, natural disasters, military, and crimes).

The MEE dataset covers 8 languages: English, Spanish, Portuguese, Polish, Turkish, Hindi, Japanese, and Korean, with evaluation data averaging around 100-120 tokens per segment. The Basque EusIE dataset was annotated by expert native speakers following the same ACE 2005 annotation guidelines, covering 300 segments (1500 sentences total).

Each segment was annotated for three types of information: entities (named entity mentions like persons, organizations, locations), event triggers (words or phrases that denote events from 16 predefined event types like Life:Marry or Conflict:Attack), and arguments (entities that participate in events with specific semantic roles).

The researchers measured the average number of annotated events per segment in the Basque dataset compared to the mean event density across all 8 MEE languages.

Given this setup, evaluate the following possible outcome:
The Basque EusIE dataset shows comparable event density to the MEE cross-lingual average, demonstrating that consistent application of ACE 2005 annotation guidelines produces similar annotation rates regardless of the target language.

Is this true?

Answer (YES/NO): NO